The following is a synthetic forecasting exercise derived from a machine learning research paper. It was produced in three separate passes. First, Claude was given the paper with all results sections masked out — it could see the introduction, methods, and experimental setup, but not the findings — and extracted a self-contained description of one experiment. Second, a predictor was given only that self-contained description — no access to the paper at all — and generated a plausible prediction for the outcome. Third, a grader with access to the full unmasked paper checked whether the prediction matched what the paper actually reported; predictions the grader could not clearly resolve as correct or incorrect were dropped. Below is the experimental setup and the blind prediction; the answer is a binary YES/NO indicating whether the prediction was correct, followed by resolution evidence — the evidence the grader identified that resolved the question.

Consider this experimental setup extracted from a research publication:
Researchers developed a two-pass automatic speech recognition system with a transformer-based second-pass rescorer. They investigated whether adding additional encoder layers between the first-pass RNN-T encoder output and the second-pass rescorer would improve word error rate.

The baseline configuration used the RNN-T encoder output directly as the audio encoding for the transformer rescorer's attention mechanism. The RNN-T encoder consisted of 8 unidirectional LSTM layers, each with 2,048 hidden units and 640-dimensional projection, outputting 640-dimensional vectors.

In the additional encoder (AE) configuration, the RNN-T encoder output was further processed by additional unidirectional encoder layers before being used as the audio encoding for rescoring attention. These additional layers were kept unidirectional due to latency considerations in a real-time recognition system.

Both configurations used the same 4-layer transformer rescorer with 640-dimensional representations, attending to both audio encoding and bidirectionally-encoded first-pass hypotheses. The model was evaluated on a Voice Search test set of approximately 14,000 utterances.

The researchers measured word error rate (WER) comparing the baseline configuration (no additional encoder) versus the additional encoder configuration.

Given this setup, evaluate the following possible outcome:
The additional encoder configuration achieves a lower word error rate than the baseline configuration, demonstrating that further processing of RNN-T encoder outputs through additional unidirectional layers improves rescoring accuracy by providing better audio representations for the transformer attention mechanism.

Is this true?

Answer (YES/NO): YES